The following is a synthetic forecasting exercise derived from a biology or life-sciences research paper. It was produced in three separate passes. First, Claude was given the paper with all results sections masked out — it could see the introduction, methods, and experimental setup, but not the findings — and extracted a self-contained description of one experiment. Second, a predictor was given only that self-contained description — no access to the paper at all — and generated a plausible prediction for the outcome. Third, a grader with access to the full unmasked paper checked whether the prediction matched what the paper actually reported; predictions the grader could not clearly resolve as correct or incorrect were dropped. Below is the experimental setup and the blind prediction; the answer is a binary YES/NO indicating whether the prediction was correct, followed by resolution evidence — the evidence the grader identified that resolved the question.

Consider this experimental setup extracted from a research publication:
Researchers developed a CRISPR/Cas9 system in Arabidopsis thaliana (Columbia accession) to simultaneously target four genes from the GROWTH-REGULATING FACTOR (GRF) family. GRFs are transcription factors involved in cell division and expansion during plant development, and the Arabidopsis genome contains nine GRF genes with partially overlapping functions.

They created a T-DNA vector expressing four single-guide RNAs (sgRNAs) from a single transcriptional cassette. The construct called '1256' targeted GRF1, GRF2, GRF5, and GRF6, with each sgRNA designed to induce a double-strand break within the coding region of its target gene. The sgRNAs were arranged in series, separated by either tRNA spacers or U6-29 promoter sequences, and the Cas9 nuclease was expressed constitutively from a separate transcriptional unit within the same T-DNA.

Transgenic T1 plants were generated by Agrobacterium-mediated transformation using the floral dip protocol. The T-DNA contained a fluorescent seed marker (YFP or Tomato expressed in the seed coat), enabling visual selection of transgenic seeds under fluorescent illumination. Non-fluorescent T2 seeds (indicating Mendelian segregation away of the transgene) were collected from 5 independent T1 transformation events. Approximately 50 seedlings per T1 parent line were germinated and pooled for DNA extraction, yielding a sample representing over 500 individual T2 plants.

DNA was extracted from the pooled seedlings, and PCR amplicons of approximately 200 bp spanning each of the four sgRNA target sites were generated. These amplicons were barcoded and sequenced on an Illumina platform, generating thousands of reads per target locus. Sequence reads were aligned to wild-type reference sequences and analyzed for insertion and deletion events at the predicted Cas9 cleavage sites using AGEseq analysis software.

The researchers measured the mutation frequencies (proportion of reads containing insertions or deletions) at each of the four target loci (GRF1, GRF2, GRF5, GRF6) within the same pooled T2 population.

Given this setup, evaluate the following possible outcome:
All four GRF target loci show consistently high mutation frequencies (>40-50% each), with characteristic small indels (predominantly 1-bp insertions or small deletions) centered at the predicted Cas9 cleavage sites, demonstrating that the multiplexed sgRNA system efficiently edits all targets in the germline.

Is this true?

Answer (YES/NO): NO